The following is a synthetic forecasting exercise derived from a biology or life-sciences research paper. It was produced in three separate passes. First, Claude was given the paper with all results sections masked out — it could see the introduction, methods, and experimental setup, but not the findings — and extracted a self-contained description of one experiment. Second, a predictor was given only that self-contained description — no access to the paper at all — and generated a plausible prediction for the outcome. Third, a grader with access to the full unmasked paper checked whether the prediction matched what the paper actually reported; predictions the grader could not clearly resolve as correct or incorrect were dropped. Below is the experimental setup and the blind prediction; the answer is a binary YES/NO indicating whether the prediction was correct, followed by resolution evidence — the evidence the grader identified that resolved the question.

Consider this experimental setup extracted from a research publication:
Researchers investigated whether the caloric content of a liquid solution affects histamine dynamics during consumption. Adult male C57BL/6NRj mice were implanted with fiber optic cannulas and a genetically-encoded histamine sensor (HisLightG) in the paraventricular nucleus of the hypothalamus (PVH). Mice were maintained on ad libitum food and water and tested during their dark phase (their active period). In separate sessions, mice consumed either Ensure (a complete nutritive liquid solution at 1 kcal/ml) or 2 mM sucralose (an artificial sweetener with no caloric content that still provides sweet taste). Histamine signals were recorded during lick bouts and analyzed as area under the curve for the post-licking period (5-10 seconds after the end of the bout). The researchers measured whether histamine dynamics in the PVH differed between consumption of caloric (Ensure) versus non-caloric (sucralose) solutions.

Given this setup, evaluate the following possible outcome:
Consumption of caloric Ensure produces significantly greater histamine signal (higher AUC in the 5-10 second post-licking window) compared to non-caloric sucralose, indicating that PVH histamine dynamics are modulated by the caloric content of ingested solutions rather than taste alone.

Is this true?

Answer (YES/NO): NO